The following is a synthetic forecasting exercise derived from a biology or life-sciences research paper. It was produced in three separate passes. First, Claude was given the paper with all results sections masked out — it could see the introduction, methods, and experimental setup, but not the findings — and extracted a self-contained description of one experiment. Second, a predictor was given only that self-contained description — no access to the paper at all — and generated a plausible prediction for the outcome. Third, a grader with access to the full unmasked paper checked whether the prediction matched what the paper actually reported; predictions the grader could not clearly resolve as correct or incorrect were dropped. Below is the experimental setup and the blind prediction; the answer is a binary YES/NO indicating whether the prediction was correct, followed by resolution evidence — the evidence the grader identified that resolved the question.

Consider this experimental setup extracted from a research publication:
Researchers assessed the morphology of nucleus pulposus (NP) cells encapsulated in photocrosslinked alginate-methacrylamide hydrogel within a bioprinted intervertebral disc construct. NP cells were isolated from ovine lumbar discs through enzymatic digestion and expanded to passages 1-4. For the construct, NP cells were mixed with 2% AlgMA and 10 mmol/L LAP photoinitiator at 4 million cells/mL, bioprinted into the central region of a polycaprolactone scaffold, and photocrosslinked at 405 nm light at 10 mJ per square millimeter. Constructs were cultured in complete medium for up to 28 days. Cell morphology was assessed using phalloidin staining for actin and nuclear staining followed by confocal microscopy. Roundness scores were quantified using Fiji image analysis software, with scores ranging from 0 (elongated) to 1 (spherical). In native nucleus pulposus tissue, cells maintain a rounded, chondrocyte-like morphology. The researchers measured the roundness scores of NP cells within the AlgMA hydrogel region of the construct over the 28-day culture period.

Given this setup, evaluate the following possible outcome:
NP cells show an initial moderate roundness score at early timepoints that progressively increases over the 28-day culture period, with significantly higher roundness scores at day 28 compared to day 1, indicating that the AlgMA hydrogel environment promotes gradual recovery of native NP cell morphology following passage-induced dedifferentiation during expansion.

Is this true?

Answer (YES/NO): NO